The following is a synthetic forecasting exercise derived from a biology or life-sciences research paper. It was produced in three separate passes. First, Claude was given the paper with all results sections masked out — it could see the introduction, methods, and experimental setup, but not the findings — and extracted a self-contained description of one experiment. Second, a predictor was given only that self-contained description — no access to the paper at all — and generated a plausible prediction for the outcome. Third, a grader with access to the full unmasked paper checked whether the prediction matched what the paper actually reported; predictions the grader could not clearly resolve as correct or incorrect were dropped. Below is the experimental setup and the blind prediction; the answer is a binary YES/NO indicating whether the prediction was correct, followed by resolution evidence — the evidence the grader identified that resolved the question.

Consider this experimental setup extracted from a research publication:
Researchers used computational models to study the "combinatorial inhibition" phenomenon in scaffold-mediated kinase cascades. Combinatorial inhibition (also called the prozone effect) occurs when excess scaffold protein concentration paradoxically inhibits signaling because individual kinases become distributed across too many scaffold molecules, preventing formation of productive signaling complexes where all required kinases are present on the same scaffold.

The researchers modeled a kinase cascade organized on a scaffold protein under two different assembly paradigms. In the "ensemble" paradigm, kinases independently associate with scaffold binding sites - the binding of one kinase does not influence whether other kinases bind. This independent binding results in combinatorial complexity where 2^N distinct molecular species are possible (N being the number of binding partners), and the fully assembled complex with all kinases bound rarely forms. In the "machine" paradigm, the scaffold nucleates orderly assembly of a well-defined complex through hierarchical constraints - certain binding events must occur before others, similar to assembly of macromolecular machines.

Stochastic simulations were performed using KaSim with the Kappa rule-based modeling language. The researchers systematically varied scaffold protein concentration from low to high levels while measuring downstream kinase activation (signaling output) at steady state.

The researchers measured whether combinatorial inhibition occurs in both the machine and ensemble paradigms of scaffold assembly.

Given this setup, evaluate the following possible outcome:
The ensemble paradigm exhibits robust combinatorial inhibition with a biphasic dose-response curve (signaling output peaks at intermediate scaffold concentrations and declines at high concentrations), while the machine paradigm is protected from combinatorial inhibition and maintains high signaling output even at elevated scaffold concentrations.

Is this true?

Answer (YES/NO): YES